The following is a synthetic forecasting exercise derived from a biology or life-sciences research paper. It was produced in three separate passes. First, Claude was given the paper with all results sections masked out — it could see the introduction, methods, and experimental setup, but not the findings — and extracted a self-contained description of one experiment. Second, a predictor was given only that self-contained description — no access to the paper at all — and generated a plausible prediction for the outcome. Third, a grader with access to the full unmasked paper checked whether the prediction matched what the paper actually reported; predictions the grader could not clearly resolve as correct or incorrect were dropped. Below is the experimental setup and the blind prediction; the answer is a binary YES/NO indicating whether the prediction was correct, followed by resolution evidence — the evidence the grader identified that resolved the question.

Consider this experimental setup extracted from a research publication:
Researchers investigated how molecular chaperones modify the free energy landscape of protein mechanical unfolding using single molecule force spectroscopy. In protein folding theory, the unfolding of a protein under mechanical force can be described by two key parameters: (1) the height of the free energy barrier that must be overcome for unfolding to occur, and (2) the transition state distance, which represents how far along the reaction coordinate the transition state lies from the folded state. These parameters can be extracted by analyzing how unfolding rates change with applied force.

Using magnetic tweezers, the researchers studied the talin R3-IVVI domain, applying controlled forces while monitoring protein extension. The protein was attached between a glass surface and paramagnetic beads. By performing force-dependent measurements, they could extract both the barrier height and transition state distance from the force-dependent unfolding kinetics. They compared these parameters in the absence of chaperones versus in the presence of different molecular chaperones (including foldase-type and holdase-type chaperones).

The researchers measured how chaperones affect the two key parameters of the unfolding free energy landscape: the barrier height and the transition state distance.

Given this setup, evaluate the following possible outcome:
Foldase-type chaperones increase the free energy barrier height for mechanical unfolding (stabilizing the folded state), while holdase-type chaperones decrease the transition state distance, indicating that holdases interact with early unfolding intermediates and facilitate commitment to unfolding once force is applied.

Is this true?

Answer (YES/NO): NO